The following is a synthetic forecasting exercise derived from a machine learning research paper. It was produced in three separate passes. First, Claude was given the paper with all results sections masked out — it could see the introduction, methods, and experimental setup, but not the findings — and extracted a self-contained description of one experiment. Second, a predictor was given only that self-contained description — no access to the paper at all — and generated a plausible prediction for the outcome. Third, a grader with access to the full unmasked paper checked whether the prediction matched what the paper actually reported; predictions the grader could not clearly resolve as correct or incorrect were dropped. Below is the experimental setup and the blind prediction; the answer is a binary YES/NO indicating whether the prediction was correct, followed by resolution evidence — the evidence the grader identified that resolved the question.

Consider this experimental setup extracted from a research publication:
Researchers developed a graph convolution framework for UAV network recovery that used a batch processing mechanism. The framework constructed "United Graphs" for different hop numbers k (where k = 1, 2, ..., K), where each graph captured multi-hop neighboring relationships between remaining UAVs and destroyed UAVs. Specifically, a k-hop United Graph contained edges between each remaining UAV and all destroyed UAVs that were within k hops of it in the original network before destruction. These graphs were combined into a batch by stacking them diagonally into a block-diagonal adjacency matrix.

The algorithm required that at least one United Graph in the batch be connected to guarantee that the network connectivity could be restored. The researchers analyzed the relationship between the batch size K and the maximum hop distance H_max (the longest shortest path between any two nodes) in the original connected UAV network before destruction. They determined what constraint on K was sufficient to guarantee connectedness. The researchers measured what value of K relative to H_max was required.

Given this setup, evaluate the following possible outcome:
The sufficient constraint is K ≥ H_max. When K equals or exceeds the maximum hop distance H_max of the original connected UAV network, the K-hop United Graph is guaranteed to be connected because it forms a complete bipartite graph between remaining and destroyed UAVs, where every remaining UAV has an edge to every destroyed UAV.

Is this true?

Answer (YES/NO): NO